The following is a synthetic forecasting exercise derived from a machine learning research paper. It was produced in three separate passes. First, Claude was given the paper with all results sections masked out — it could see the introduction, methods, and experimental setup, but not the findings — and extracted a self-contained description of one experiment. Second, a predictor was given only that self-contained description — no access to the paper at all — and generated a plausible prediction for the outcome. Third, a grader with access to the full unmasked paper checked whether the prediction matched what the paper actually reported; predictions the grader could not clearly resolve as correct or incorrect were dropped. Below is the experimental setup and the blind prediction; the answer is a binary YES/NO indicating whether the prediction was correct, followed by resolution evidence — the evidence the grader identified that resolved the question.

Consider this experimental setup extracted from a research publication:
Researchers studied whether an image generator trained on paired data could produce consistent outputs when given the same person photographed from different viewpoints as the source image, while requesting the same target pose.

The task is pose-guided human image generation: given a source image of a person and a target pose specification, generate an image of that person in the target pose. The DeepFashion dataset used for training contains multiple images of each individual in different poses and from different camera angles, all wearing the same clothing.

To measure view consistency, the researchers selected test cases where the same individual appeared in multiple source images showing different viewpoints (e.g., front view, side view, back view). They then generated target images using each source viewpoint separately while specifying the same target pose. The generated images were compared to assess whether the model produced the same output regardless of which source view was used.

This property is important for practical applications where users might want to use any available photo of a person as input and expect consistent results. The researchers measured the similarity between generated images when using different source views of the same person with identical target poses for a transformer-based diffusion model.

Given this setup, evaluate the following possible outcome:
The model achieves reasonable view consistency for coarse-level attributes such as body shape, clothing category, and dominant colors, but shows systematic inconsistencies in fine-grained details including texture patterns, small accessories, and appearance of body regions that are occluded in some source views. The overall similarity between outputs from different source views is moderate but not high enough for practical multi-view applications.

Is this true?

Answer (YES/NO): NO